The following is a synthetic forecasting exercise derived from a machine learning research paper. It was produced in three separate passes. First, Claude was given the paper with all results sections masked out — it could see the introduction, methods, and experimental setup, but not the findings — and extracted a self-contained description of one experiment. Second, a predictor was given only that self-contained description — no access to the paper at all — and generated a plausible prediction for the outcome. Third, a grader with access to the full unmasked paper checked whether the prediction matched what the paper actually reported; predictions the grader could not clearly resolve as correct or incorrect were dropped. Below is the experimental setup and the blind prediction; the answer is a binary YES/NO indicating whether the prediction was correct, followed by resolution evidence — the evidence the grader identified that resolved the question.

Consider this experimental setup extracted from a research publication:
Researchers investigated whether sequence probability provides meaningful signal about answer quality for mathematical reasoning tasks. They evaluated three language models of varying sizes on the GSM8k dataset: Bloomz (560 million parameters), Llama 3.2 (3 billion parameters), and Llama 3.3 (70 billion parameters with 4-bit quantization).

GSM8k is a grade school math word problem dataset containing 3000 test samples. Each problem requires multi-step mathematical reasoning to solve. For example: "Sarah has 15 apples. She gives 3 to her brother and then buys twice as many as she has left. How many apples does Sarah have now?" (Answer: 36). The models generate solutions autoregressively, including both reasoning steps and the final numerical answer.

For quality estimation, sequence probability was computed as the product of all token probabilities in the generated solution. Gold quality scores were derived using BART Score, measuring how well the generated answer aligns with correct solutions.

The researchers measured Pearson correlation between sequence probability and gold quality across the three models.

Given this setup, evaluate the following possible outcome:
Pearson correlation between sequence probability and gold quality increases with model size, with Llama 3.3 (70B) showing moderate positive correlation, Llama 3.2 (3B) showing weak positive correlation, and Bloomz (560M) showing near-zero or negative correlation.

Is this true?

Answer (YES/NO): NO